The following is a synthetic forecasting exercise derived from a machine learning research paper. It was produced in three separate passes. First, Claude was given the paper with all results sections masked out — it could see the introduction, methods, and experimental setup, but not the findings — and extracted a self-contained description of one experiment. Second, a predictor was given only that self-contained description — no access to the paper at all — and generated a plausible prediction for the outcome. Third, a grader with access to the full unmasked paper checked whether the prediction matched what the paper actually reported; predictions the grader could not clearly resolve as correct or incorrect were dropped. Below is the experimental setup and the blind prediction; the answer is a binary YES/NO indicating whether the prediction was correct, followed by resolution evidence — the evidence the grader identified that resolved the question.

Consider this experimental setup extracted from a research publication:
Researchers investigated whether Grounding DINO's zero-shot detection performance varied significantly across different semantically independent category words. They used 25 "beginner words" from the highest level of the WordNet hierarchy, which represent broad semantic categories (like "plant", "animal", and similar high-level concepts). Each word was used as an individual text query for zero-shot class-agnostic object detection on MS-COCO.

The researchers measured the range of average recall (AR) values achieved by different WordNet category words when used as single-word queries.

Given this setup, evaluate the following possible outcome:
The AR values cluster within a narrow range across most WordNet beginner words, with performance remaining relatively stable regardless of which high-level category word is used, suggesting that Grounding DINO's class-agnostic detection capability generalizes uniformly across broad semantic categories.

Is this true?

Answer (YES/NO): NO